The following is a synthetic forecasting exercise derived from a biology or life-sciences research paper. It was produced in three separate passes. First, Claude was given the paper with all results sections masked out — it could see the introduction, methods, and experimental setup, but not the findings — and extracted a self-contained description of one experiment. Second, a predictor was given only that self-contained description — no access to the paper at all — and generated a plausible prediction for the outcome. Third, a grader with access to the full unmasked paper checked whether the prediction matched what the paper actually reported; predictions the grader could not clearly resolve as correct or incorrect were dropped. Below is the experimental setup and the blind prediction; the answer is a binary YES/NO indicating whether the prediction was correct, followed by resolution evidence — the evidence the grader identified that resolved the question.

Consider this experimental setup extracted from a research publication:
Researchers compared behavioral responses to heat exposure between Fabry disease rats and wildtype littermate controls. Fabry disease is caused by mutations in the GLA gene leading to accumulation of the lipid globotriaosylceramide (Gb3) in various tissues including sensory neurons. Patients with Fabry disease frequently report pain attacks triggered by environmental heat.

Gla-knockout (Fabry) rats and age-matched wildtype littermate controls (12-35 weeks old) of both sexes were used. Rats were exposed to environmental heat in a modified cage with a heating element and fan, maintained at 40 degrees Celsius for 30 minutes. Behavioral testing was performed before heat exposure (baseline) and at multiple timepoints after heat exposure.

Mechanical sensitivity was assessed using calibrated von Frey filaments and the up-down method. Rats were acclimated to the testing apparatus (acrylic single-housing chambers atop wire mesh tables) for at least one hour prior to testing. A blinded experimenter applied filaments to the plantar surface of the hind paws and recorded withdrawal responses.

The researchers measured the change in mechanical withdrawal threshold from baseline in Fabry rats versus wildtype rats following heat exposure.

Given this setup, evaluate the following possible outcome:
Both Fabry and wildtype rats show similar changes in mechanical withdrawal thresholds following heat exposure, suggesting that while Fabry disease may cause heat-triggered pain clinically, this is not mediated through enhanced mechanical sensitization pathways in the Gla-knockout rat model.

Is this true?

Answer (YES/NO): NO